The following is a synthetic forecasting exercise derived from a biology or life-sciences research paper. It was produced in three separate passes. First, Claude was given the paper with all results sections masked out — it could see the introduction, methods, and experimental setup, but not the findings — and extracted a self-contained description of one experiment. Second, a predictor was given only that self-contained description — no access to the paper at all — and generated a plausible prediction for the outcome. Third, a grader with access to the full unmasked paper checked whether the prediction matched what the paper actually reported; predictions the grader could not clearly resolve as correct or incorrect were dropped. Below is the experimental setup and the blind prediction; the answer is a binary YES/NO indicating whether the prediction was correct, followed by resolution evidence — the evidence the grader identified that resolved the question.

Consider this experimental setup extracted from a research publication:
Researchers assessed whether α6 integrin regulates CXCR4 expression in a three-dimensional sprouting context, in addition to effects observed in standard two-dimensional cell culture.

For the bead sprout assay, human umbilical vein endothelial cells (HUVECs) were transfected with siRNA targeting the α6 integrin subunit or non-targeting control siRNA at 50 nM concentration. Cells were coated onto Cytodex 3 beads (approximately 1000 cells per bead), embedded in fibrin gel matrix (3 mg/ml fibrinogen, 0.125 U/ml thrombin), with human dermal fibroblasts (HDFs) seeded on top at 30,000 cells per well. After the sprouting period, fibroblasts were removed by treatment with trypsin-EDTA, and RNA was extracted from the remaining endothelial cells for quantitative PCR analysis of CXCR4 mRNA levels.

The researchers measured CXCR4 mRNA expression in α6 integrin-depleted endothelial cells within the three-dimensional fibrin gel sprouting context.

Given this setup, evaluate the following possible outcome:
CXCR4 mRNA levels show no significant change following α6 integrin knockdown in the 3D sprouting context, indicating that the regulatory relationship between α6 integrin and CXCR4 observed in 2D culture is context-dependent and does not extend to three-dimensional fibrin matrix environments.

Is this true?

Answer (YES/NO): NO